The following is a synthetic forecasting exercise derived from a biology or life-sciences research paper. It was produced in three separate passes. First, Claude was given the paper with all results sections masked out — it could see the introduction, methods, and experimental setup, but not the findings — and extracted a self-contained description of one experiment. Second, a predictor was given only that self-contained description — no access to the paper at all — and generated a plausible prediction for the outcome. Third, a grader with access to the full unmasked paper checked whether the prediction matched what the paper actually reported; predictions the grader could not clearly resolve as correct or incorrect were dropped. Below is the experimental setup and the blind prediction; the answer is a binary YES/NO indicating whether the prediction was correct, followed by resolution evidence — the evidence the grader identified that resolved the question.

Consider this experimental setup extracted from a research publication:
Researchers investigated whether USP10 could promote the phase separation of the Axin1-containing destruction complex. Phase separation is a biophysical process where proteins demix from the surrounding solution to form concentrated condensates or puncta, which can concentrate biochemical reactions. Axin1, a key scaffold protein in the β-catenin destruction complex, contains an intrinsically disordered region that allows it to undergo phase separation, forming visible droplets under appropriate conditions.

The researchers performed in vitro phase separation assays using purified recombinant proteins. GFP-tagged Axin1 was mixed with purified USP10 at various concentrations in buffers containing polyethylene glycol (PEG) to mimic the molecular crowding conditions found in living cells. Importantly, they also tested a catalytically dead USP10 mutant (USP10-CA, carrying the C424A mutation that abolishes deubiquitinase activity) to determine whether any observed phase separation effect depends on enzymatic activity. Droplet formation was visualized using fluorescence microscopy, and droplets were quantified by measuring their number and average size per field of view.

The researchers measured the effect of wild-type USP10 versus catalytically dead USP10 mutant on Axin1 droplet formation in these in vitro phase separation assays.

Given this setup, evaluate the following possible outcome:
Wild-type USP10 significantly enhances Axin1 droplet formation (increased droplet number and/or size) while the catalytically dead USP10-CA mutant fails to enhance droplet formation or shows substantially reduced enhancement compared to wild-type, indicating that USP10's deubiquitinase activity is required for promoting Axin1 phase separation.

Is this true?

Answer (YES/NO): NO